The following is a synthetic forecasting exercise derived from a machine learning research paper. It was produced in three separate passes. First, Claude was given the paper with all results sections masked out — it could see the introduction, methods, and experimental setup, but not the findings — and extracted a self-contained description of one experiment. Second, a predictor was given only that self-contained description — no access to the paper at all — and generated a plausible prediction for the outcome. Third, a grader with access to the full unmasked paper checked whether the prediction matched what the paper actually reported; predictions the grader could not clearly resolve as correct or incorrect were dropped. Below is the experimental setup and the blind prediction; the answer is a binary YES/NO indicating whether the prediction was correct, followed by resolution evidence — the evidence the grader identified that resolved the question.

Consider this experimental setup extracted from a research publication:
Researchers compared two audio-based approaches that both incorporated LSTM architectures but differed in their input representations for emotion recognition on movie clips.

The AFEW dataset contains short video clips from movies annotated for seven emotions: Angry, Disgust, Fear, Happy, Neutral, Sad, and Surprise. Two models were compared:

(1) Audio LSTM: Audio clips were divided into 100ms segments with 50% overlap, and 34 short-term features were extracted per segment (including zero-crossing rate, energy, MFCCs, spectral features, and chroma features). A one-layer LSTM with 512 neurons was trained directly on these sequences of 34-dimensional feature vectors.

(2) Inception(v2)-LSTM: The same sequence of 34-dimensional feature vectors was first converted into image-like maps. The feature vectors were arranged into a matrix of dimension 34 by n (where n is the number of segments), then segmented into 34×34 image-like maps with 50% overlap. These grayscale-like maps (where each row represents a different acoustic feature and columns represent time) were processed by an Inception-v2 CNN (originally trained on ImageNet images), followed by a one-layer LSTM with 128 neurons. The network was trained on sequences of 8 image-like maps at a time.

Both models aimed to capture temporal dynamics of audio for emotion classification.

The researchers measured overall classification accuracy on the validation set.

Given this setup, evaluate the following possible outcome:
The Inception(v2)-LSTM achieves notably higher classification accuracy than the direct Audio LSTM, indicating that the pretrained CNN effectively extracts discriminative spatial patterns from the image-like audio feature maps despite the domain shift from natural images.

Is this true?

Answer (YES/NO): NO